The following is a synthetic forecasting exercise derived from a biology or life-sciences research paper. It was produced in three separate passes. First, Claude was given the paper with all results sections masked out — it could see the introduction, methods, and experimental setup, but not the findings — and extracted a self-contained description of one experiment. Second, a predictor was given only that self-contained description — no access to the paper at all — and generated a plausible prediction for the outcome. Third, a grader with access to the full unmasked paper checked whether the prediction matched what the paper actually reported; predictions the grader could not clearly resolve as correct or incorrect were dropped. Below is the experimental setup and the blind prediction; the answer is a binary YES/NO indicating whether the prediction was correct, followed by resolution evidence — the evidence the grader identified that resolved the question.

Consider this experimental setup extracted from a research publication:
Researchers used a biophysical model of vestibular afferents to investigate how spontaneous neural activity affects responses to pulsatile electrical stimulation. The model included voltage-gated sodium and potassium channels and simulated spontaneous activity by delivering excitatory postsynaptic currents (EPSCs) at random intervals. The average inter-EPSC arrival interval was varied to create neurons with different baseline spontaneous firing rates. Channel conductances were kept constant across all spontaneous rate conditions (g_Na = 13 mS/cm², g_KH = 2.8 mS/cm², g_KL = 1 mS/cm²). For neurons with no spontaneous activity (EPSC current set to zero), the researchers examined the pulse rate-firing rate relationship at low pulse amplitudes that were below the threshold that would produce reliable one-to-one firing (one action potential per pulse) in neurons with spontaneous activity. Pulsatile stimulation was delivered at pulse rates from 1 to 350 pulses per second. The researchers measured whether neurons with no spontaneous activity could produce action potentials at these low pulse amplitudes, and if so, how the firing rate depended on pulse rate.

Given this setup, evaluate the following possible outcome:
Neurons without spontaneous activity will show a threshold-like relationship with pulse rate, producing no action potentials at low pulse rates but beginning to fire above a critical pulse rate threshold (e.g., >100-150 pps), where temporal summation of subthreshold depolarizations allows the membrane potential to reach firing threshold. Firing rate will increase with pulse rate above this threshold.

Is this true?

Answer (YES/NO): YES